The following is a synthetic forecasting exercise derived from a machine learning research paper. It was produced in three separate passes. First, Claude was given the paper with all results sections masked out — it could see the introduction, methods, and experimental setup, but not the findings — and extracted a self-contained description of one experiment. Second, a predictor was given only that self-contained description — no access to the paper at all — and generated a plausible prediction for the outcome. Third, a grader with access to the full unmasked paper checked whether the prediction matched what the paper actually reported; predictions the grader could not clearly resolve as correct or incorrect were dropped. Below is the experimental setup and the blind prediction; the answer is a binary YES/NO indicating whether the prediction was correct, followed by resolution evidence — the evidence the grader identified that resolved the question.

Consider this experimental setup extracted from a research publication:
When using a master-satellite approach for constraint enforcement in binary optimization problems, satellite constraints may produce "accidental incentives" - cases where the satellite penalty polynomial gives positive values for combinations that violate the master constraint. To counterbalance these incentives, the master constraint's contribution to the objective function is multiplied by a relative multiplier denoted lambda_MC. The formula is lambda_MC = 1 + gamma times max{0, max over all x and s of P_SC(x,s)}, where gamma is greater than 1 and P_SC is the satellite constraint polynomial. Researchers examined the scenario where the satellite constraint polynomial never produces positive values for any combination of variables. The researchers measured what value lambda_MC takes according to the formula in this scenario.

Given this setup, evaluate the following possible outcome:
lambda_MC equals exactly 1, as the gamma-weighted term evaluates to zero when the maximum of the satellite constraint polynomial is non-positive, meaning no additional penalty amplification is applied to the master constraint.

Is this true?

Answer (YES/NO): YES